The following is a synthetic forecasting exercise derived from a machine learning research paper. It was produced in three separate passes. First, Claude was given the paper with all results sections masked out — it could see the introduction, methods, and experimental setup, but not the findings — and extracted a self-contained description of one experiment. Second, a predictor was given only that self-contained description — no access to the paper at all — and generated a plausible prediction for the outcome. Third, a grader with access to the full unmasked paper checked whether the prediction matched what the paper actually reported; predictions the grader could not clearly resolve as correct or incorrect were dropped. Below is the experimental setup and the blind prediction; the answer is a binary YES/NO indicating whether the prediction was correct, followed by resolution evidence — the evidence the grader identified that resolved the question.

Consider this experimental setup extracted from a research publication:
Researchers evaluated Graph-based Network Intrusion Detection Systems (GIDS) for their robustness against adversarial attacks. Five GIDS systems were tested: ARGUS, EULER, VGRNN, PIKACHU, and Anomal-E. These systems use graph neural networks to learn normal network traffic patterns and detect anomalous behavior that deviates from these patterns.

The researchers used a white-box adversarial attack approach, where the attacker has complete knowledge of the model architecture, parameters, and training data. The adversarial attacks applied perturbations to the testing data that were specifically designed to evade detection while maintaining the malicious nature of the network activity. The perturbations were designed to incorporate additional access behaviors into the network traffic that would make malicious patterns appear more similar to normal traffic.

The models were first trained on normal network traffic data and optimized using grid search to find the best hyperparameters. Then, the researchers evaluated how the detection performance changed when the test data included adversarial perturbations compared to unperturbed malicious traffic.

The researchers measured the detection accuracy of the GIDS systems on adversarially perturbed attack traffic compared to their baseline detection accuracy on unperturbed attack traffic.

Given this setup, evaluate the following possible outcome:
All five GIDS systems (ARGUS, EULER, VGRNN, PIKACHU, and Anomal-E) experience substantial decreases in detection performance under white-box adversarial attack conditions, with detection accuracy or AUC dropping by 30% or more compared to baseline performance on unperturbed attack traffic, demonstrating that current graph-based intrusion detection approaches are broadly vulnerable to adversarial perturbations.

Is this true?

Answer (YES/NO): NO